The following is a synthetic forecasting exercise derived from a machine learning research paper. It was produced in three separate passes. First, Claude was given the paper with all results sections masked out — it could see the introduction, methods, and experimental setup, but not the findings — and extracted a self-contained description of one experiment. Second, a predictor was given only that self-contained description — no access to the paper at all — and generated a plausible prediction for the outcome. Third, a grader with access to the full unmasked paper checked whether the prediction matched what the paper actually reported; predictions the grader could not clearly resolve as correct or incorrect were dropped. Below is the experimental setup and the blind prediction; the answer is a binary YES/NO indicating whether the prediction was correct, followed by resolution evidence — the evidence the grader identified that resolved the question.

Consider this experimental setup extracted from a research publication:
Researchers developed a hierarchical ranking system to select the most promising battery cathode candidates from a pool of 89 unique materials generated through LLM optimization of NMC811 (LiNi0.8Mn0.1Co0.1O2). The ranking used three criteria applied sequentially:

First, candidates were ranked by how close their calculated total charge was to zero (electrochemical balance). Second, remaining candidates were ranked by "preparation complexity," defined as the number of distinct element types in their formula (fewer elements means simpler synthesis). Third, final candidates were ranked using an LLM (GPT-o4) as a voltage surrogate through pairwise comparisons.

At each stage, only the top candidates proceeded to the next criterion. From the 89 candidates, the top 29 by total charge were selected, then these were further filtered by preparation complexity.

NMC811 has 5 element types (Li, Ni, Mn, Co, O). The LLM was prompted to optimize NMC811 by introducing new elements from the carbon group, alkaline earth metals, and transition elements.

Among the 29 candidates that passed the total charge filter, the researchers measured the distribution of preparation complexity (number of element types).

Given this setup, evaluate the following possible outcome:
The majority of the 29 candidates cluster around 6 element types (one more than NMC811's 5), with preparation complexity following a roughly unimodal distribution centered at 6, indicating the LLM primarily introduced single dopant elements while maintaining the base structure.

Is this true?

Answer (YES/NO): NO